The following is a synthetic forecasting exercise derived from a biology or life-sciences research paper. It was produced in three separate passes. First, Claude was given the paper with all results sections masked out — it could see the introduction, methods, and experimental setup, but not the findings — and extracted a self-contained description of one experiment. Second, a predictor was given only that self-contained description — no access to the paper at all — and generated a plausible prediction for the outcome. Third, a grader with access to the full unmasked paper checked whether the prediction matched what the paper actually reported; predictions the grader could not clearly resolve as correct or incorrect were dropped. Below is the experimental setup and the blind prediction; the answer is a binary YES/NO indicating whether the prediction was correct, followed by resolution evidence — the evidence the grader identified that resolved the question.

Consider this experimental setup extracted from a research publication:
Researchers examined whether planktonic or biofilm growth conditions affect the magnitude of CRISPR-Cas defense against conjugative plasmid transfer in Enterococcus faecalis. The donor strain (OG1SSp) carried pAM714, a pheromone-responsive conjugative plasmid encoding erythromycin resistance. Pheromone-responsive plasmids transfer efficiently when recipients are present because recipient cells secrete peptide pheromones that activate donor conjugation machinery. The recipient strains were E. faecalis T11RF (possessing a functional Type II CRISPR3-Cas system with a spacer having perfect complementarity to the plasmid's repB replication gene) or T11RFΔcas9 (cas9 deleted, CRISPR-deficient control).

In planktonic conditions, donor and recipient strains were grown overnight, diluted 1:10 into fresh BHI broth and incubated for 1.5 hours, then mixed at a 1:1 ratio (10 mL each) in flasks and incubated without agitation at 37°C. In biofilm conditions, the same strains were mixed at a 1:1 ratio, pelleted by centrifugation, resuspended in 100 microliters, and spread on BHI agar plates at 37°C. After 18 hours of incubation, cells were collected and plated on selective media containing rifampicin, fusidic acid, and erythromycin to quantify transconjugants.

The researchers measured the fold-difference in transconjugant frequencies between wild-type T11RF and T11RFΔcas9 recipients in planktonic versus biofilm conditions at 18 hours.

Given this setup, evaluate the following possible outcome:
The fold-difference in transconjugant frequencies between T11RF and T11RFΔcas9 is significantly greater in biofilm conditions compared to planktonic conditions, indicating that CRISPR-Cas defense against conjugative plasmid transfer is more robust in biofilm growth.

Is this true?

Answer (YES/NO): NO